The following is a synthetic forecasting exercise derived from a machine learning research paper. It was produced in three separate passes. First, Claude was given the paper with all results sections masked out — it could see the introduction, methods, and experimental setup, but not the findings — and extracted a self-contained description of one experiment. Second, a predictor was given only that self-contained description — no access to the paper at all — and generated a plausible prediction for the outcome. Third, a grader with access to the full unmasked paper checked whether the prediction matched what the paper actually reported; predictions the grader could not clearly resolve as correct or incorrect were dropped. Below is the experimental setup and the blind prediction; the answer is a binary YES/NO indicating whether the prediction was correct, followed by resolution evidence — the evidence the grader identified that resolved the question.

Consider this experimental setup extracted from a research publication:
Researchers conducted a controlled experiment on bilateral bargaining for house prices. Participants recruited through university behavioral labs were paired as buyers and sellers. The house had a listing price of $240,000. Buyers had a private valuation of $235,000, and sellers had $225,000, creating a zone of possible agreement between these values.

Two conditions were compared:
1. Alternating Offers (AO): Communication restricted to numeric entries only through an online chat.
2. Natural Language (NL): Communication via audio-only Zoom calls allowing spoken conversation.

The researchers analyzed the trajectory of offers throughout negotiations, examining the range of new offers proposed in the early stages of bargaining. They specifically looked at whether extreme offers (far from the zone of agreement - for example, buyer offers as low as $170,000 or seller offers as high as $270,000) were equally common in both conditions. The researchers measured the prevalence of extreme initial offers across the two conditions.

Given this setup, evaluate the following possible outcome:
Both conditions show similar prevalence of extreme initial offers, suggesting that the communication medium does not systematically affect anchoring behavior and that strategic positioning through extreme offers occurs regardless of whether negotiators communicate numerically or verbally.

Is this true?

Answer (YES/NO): NO